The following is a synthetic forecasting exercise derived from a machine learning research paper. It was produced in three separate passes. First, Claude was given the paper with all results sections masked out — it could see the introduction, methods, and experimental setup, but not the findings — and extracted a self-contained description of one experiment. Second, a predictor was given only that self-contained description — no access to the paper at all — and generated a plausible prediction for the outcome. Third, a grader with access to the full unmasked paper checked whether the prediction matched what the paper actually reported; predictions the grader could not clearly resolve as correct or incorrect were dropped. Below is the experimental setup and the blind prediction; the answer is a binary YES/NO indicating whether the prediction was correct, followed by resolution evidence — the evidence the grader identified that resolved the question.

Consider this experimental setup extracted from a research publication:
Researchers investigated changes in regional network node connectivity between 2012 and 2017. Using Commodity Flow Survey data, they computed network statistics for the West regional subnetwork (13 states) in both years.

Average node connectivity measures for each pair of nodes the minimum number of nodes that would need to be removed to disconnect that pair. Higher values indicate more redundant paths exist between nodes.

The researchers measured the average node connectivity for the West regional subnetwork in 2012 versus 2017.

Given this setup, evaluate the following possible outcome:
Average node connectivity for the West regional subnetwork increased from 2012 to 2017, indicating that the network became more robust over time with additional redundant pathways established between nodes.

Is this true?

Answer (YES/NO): NO